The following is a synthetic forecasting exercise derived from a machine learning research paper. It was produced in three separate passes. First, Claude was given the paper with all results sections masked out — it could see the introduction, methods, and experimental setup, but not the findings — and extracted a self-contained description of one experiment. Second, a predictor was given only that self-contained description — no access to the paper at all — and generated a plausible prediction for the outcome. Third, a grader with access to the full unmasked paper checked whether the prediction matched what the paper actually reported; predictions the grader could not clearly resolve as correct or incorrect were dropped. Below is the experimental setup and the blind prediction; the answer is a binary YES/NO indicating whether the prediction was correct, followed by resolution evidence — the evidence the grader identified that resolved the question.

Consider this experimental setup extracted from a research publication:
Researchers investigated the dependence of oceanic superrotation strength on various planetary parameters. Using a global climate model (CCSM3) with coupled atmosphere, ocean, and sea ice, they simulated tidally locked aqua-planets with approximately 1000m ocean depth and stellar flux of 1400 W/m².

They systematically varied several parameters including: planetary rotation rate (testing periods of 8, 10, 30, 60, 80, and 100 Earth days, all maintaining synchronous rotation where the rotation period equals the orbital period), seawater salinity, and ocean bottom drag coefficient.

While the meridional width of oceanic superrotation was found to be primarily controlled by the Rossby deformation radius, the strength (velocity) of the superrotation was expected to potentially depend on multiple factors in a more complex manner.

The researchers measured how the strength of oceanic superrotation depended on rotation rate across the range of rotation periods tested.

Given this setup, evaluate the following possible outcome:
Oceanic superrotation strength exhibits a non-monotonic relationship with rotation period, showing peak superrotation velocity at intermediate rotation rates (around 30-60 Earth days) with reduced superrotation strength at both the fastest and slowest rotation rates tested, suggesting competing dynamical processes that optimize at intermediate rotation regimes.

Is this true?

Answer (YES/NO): YES